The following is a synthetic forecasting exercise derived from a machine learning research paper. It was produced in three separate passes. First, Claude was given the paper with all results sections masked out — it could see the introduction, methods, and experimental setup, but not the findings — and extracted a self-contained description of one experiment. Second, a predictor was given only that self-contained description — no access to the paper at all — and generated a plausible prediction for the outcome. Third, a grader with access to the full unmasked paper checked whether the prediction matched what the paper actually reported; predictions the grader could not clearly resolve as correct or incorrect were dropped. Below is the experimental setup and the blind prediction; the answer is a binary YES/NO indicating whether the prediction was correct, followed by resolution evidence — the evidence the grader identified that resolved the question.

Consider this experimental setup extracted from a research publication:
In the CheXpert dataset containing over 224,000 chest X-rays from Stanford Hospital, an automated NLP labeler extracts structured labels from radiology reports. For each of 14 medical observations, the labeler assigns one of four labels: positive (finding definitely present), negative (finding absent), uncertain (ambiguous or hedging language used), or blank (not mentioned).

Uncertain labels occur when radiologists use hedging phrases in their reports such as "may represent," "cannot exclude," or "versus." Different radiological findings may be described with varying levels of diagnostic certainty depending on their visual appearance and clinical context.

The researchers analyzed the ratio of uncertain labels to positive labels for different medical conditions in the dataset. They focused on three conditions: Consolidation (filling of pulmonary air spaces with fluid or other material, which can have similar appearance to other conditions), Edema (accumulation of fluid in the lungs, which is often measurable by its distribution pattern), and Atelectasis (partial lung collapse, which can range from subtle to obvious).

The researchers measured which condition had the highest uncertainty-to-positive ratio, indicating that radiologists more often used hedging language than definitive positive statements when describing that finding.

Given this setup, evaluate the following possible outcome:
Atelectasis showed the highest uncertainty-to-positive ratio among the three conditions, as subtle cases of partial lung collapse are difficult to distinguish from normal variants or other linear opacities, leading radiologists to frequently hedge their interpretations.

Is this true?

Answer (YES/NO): NO